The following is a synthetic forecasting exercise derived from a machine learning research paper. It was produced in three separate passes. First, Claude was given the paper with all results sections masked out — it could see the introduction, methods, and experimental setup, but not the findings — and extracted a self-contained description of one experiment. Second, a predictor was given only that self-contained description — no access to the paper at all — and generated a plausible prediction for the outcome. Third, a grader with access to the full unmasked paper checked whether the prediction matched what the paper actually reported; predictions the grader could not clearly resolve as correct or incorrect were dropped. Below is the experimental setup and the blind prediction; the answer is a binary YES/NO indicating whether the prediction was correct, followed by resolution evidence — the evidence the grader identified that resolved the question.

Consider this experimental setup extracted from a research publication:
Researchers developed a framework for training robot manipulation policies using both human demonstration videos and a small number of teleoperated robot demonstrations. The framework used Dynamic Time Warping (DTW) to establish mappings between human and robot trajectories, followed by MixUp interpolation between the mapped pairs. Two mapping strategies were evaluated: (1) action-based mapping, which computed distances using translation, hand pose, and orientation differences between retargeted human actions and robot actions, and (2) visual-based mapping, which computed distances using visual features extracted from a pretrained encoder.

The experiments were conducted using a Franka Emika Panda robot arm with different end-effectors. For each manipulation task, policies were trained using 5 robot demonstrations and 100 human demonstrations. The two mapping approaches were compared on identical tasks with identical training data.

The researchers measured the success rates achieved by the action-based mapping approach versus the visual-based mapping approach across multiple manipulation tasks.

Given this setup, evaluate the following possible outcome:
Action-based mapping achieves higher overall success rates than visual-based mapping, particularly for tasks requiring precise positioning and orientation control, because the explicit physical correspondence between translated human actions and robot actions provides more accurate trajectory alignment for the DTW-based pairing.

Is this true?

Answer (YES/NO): YES